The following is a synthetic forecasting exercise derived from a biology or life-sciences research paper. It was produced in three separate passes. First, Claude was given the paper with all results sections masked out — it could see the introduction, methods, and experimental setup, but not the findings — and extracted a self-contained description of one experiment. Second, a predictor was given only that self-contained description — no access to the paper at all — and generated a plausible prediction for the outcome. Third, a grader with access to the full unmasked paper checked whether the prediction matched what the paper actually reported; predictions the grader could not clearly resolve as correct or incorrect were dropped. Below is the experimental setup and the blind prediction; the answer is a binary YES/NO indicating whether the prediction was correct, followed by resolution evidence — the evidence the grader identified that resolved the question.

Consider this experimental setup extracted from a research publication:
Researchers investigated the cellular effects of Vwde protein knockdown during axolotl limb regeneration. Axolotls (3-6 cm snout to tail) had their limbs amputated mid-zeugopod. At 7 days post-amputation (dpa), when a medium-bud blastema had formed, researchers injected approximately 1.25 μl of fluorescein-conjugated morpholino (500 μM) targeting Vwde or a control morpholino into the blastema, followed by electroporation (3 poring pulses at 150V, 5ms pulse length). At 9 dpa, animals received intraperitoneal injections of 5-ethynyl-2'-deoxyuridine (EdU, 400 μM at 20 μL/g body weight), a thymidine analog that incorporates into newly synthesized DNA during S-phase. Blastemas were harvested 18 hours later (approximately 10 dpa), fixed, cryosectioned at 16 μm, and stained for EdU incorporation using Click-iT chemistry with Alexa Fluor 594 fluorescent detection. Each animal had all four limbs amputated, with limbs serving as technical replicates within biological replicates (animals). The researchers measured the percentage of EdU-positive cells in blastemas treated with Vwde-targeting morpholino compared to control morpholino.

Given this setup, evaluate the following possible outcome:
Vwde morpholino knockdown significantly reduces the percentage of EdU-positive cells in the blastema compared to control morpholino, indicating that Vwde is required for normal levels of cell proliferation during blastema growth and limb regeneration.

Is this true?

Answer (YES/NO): YES